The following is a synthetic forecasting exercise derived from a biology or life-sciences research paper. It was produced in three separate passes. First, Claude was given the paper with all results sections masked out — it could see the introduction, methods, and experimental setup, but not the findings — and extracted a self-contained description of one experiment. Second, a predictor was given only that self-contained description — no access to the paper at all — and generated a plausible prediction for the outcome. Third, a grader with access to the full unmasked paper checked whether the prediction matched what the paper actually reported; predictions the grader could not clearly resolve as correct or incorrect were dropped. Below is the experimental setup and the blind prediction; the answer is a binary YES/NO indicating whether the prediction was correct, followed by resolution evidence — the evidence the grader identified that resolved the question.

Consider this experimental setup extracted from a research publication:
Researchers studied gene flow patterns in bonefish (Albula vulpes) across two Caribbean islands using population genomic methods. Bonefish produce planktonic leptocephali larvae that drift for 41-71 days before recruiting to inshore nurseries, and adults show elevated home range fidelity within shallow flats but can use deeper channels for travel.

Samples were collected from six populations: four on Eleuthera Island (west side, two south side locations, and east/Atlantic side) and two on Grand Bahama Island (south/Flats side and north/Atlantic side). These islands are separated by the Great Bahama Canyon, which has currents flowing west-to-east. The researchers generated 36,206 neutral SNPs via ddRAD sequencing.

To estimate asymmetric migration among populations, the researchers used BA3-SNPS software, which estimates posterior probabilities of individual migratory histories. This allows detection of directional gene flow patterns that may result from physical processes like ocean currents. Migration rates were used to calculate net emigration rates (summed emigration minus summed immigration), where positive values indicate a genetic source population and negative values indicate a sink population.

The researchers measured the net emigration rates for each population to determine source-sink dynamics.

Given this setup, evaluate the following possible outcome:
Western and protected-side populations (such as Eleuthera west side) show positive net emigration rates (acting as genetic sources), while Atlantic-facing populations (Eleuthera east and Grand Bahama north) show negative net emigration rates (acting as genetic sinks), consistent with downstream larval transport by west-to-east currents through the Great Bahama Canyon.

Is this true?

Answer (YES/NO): NO